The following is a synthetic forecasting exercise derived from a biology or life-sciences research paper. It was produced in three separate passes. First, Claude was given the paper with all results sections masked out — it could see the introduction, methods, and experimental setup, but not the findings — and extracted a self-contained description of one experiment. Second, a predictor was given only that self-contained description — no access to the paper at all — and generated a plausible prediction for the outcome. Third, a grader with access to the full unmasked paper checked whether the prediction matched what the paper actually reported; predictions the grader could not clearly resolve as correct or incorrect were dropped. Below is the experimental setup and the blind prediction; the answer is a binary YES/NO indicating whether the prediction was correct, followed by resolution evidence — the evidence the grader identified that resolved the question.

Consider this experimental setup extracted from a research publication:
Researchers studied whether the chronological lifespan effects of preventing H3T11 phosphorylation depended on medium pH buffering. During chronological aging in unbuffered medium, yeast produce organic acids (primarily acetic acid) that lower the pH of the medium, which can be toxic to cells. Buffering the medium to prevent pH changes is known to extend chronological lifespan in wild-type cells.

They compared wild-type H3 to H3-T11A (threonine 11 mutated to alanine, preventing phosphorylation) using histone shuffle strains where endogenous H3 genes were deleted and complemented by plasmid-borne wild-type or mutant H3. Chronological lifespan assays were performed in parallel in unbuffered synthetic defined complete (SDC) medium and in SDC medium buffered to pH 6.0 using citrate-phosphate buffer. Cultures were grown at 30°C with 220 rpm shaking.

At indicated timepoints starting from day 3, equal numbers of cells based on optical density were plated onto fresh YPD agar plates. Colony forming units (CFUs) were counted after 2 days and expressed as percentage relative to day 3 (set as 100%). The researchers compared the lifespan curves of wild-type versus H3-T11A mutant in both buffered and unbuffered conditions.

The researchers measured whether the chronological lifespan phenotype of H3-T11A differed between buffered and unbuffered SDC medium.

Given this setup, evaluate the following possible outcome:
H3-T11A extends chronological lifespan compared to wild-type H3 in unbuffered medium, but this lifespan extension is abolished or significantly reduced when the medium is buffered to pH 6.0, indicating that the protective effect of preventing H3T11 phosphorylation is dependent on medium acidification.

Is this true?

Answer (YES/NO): YES